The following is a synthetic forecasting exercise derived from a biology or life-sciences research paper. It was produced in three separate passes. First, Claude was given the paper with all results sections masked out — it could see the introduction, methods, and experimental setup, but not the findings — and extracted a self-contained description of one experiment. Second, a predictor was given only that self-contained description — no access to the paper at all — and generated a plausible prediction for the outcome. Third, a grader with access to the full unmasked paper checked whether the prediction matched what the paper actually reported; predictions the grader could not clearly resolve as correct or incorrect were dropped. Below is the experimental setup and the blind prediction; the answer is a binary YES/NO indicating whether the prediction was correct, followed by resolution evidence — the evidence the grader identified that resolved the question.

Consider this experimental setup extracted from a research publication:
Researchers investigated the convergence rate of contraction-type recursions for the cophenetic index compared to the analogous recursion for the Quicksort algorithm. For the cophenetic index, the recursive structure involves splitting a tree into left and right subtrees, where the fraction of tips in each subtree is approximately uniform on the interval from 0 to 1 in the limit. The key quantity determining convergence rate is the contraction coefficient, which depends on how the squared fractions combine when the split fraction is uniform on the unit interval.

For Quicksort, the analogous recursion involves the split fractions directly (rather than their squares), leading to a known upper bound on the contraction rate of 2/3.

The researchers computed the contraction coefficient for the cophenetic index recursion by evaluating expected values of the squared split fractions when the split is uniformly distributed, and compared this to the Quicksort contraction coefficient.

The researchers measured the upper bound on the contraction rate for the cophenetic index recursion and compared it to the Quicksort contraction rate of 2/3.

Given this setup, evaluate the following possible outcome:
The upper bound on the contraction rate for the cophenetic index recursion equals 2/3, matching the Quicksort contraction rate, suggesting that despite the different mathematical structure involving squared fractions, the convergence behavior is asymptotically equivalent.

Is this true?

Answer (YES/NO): NO